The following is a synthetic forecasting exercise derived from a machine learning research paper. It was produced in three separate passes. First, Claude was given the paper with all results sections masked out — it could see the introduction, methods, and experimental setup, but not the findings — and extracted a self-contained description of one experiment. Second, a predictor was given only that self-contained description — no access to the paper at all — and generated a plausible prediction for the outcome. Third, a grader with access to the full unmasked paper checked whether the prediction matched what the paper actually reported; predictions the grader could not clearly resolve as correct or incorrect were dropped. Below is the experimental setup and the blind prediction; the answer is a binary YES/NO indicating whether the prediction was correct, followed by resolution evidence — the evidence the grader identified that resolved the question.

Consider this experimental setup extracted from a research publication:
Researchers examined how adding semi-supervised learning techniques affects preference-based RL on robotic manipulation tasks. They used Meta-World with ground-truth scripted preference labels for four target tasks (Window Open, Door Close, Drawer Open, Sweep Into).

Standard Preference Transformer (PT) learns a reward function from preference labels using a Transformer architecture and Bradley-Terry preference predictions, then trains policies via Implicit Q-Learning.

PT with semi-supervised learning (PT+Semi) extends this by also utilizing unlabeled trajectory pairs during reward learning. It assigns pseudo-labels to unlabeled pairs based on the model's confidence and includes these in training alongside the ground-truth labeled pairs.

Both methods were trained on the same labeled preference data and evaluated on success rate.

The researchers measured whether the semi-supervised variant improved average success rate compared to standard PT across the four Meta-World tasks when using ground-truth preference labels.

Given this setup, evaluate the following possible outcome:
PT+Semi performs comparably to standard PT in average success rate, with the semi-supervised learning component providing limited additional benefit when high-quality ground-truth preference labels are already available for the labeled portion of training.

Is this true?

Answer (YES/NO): YES